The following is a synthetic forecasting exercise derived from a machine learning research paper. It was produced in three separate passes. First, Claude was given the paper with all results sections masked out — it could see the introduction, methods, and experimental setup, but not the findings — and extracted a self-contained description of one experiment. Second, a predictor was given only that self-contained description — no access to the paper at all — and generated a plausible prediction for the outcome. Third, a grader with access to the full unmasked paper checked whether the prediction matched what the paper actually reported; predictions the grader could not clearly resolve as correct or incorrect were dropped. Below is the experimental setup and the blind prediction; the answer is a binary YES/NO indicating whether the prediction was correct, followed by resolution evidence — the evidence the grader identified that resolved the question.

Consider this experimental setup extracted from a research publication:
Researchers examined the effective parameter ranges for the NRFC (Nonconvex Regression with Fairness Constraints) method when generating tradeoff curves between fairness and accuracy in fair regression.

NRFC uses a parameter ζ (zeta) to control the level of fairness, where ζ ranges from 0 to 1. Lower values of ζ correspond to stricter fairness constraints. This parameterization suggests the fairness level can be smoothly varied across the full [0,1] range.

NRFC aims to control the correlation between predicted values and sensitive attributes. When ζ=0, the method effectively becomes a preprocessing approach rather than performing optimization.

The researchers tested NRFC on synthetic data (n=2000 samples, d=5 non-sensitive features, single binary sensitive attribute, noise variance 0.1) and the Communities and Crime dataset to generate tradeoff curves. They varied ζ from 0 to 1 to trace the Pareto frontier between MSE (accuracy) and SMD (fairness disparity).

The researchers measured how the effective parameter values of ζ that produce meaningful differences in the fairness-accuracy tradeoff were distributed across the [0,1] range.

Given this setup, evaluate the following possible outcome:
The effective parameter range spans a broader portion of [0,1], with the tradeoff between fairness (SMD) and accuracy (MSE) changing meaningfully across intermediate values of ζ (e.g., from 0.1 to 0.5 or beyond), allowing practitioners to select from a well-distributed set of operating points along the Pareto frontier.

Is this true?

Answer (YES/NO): NO